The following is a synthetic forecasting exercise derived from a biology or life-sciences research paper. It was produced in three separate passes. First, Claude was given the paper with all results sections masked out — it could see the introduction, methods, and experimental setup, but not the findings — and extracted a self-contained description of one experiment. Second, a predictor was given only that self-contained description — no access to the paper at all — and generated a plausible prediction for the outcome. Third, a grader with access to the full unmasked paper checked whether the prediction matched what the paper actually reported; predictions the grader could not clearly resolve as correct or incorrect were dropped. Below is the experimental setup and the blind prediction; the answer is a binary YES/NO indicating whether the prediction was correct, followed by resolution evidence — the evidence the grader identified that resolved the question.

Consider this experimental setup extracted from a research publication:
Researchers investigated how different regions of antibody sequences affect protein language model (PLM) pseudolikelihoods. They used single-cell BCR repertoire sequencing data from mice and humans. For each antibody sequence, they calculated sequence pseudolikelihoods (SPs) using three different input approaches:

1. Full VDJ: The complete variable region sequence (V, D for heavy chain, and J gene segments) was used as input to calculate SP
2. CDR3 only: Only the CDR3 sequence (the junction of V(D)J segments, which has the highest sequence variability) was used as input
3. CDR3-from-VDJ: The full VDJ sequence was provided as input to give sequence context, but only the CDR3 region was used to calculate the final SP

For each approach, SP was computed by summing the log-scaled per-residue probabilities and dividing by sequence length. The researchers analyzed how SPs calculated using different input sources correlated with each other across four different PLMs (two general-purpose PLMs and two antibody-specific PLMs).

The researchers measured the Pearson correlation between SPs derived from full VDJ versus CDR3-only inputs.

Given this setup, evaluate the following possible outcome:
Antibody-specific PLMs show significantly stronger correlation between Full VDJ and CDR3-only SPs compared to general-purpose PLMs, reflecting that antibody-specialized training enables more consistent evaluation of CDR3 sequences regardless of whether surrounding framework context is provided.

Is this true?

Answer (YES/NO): NO